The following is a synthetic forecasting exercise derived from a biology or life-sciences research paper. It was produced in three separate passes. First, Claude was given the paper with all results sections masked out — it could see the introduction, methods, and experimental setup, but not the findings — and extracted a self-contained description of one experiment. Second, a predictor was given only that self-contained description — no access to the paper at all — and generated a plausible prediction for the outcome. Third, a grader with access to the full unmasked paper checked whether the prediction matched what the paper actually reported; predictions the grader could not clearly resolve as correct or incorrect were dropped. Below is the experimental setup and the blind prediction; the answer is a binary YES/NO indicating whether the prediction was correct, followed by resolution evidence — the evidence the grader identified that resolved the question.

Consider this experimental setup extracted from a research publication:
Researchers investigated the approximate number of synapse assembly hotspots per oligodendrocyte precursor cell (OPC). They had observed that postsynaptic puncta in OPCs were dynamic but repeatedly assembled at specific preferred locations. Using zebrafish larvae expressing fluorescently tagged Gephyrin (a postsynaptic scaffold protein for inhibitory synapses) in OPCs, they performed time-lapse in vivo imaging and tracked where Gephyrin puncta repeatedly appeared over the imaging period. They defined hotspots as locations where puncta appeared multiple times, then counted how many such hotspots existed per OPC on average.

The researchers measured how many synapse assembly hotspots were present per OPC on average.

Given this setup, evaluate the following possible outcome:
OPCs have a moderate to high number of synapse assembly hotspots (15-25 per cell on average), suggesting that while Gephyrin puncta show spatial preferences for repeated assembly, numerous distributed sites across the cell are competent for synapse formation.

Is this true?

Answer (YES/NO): NO